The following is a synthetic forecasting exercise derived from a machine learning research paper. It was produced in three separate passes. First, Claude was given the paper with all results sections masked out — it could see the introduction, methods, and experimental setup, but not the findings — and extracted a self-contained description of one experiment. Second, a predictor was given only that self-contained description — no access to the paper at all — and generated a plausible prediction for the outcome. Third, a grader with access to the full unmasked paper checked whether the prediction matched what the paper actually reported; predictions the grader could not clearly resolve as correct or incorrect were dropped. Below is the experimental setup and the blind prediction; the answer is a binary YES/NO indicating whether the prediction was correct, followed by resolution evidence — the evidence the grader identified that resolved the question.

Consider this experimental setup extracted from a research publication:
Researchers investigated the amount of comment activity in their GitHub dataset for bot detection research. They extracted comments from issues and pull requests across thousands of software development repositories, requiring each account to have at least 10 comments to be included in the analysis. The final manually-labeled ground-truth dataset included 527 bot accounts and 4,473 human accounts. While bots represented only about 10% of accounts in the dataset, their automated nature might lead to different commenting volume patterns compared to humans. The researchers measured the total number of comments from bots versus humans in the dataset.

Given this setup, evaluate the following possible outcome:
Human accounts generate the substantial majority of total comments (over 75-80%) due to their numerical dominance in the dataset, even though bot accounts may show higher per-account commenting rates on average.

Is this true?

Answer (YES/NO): NO